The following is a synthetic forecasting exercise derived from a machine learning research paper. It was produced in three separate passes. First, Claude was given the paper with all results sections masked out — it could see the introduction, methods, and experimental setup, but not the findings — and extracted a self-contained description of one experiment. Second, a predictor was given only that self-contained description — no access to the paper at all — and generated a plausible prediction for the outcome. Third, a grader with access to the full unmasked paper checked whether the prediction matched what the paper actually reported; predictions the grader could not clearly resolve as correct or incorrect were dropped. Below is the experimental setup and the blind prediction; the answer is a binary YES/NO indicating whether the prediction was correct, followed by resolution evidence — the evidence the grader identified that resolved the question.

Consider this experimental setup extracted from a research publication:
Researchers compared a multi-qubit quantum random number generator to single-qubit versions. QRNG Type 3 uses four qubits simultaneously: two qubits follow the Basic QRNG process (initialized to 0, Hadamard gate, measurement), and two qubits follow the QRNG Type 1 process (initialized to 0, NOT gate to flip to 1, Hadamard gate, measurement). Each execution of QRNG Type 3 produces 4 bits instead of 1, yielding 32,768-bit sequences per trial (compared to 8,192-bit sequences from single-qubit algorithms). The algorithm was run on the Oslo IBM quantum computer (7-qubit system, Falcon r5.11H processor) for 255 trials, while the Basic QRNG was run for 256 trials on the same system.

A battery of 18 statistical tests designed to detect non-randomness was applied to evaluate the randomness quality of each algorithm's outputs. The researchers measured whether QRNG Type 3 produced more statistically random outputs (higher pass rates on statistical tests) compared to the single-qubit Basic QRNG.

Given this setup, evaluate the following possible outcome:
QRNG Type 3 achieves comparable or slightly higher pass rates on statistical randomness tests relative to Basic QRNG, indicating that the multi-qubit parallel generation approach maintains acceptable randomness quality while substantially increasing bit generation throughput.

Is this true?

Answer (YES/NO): YES